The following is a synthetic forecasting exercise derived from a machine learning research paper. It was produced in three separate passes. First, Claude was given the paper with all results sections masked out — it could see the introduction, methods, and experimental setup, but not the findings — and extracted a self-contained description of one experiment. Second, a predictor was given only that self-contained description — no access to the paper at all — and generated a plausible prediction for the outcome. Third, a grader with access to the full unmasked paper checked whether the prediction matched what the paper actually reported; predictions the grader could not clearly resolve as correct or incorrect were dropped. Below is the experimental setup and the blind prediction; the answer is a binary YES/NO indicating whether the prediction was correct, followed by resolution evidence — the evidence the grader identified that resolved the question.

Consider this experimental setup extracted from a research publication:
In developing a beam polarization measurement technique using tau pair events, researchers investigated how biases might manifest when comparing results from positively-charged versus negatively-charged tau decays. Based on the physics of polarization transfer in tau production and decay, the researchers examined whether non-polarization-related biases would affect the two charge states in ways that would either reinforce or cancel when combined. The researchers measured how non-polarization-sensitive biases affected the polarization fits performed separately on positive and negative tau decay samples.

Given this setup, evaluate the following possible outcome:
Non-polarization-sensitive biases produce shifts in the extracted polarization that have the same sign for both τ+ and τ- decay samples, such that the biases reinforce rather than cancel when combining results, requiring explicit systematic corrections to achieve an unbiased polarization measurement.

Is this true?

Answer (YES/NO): NO